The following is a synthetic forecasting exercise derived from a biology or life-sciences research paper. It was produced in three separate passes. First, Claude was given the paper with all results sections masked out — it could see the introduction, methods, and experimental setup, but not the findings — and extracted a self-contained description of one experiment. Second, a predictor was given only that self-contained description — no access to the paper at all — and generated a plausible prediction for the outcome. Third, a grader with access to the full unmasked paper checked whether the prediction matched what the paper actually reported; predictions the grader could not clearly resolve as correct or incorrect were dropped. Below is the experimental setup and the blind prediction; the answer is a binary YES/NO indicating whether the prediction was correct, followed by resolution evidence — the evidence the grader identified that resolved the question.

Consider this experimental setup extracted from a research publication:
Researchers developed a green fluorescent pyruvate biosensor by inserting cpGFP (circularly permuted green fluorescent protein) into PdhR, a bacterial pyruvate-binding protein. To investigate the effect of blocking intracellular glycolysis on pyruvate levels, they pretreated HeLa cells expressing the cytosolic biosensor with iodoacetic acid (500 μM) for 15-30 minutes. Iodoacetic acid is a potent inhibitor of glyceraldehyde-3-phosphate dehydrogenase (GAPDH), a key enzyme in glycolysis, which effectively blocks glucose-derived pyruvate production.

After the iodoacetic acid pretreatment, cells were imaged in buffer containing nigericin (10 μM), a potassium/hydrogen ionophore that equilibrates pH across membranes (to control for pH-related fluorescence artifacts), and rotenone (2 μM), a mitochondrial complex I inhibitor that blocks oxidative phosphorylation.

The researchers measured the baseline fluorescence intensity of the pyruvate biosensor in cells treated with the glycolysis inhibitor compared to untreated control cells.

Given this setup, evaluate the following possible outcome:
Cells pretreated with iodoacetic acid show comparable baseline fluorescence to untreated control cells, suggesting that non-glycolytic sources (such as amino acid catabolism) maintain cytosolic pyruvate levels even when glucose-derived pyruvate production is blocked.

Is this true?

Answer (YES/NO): NO